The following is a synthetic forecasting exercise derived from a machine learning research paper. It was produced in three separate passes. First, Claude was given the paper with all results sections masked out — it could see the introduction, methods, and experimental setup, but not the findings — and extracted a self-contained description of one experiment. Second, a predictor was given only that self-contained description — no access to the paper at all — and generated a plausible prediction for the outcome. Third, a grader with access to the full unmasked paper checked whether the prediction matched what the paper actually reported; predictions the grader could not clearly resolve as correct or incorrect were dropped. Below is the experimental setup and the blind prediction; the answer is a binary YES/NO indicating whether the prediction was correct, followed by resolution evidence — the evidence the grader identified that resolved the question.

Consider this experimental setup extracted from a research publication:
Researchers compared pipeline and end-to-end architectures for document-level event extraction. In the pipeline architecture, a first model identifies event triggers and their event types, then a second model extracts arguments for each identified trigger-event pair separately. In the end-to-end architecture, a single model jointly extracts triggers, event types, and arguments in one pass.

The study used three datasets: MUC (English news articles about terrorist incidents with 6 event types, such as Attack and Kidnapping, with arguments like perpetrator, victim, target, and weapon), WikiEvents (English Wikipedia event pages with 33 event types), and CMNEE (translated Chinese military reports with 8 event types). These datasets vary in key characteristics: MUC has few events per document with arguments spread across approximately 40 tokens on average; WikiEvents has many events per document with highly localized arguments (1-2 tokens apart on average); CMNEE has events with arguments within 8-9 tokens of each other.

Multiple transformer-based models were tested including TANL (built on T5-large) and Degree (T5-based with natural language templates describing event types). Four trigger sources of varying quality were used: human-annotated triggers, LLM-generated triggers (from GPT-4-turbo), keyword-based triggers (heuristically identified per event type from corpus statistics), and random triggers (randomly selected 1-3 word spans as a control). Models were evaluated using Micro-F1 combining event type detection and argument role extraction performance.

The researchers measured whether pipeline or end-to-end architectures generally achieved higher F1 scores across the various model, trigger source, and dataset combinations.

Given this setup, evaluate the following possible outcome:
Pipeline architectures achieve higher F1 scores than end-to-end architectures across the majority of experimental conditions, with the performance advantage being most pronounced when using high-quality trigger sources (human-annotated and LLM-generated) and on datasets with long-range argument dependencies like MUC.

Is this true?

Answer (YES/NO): NO